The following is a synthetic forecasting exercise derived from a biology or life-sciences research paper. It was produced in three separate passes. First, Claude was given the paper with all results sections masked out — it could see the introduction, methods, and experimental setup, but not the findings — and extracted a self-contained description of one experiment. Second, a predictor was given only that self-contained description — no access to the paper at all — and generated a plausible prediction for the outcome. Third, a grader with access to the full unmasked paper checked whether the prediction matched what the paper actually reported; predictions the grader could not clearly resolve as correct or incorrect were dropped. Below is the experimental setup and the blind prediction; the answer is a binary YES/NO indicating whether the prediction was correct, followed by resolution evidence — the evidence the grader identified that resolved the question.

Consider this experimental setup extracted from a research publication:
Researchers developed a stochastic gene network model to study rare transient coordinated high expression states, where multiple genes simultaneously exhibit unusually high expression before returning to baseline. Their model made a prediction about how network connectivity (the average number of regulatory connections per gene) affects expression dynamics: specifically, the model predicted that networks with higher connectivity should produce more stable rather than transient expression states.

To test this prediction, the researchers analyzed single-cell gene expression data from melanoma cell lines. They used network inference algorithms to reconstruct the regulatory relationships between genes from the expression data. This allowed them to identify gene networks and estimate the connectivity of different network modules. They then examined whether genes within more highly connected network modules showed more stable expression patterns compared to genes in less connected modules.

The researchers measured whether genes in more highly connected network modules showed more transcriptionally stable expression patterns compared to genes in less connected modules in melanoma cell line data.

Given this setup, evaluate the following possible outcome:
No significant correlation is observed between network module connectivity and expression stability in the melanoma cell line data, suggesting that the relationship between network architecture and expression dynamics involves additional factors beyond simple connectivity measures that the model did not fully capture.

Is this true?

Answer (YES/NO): NO